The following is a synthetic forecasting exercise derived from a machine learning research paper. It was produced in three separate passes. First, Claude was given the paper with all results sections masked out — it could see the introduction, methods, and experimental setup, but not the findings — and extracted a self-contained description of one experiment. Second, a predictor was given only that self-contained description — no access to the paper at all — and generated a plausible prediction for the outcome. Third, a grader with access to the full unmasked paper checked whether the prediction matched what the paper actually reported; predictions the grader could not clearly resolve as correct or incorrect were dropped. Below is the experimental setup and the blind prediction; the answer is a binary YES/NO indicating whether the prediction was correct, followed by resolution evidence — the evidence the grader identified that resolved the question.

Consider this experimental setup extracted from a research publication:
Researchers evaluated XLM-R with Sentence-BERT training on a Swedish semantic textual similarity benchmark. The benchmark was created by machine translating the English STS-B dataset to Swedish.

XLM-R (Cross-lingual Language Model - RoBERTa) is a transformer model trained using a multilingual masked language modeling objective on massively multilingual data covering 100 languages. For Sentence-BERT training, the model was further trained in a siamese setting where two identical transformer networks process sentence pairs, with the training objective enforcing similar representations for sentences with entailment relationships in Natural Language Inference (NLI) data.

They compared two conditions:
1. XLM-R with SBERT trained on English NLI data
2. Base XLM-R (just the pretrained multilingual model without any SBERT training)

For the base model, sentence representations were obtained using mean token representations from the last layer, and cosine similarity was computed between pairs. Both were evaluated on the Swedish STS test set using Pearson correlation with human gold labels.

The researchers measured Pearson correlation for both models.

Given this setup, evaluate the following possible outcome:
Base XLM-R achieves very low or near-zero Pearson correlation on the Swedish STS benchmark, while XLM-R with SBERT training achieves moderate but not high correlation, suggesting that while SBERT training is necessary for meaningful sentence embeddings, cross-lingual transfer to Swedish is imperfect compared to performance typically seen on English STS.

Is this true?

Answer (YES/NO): NO